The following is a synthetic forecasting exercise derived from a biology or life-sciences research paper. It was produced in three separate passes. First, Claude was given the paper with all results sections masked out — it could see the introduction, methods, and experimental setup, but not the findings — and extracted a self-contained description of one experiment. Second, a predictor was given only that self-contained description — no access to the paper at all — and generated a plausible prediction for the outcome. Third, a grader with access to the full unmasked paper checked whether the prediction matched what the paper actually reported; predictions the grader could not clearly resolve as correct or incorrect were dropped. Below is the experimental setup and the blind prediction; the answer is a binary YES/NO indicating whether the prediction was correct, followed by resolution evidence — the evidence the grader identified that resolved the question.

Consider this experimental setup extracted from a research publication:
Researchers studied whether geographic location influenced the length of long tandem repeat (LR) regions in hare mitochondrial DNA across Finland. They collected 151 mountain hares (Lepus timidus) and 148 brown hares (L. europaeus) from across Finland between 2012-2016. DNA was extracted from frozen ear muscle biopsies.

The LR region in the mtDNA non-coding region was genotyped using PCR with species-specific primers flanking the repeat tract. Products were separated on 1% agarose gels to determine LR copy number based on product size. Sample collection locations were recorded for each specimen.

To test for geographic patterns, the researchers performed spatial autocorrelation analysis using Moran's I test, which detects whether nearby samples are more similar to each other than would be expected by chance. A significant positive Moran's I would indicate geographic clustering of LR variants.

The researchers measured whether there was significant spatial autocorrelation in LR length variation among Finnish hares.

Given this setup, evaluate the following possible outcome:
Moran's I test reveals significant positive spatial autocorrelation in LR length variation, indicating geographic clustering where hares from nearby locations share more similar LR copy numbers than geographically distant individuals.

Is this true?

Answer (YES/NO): NO